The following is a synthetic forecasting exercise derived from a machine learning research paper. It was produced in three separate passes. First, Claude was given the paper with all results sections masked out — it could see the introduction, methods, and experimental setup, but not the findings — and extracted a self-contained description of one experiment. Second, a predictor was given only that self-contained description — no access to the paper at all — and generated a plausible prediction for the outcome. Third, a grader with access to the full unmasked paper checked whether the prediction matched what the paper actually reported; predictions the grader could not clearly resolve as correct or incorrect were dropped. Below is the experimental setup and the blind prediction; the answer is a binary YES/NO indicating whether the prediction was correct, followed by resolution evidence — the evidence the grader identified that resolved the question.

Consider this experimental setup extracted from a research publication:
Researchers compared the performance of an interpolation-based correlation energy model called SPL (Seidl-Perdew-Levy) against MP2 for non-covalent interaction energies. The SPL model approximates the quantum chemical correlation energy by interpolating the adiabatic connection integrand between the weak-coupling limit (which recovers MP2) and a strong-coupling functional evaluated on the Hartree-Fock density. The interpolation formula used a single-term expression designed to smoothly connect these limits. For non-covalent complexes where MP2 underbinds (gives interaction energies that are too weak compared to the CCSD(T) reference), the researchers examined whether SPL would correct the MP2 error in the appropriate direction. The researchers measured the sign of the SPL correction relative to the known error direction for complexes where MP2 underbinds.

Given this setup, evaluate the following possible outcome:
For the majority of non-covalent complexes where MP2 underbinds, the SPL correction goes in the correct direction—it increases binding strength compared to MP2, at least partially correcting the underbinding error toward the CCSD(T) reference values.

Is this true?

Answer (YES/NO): NO